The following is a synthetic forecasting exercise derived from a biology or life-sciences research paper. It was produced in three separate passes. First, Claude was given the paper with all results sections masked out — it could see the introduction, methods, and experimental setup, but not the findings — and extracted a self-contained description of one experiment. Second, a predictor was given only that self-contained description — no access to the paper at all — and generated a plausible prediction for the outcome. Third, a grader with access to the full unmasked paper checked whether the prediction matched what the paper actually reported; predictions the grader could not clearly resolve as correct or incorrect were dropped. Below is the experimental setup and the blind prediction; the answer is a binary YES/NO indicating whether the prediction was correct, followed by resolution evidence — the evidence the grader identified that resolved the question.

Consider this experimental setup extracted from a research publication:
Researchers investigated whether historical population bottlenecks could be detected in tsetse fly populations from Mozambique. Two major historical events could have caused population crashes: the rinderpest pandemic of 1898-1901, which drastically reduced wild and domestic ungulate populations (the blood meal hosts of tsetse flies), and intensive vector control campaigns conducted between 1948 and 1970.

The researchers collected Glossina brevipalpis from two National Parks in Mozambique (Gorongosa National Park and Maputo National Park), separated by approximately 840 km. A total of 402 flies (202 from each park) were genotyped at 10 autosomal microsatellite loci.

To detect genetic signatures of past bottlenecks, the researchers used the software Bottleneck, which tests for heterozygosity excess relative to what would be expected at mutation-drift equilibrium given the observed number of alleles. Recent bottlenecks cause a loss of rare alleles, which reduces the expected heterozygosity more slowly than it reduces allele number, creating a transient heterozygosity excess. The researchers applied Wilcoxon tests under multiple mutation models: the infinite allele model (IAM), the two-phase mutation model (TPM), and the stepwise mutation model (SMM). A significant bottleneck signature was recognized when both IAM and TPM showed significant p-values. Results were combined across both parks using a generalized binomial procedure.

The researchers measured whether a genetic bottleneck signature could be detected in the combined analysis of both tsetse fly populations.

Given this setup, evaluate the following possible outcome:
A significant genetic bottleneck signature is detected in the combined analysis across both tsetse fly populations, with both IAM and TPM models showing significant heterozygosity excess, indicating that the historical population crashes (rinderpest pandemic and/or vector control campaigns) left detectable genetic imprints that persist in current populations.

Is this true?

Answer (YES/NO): NO